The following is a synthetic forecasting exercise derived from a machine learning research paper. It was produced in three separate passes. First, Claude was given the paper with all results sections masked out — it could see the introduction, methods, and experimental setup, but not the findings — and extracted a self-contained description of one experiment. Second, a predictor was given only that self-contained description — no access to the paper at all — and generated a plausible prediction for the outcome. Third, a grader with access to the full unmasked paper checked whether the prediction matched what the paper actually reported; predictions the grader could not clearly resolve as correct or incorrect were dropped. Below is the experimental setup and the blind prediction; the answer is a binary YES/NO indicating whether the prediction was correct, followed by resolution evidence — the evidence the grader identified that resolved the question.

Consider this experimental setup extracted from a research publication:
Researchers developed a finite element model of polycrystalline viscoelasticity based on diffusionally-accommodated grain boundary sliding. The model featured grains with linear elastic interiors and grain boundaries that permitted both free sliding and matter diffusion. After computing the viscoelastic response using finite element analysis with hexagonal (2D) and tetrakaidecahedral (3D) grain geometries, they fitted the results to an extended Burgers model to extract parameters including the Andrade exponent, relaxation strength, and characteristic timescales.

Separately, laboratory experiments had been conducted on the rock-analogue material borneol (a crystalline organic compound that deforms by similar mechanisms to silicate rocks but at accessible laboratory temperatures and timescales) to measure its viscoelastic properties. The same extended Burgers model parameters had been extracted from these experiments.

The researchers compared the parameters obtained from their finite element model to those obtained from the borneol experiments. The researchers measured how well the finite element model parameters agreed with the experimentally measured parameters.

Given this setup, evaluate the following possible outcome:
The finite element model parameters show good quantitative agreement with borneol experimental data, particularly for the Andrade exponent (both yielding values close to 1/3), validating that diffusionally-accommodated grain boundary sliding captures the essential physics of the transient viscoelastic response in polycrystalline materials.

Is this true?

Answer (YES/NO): YES